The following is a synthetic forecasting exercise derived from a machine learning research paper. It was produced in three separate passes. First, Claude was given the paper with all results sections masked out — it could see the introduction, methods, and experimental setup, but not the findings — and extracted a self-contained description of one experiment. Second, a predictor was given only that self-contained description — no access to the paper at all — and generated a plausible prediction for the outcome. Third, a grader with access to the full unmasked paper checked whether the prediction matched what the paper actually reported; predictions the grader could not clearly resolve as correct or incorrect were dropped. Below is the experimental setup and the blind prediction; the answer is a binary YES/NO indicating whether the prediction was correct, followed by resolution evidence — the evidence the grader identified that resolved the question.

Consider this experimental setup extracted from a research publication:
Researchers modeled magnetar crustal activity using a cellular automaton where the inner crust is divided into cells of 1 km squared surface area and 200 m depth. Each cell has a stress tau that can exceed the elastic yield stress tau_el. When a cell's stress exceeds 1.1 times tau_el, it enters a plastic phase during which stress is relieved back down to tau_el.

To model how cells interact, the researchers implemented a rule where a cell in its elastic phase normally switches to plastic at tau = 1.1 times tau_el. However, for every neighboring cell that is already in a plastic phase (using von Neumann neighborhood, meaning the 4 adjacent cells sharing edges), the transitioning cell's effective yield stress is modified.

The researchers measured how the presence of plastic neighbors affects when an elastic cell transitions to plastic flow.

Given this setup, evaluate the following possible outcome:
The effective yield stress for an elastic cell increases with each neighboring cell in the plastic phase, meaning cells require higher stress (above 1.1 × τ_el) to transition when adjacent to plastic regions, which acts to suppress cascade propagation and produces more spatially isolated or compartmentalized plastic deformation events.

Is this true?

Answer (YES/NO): NO